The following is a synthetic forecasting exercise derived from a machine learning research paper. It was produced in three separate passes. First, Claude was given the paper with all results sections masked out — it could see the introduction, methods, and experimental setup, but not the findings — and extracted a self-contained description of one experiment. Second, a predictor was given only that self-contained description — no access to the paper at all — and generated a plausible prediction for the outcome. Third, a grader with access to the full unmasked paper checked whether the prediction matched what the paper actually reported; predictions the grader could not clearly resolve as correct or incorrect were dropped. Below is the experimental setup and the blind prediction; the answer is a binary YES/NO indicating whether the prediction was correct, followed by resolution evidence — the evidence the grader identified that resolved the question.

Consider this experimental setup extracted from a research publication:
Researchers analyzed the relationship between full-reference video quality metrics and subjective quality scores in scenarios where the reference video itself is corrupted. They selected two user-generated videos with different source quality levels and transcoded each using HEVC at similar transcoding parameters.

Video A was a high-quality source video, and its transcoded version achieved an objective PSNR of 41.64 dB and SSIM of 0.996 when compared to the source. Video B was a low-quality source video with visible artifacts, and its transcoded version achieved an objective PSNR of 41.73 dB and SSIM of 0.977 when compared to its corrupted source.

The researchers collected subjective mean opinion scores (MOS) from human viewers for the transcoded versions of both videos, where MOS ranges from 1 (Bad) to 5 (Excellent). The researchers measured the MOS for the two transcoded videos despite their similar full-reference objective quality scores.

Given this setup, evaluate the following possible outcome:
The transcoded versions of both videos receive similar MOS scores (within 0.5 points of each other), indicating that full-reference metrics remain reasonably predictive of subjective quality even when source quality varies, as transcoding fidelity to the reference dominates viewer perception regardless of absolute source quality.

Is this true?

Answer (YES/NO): NO